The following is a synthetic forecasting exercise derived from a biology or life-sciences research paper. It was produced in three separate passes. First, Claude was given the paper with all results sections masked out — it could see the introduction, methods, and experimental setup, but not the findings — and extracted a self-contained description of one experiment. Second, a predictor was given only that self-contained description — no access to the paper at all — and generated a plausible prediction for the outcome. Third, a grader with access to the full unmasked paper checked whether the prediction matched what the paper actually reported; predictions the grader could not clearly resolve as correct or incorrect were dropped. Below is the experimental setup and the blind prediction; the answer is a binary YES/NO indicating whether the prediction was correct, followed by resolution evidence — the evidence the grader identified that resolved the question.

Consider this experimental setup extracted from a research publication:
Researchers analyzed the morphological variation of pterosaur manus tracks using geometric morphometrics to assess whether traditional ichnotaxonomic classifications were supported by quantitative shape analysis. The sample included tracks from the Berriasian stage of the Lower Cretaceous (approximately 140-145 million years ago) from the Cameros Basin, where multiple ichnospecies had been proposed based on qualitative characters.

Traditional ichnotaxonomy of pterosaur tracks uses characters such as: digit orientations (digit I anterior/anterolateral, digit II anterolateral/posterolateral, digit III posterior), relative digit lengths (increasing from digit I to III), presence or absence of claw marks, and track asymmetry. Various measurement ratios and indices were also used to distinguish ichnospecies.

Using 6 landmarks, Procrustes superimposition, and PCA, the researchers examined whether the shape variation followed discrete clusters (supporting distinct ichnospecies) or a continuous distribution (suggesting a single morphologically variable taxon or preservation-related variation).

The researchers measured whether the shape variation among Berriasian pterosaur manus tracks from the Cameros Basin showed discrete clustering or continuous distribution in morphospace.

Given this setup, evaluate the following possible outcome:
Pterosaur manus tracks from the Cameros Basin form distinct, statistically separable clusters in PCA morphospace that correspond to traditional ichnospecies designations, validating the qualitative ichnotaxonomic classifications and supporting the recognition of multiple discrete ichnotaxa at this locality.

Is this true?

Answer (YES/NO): NO